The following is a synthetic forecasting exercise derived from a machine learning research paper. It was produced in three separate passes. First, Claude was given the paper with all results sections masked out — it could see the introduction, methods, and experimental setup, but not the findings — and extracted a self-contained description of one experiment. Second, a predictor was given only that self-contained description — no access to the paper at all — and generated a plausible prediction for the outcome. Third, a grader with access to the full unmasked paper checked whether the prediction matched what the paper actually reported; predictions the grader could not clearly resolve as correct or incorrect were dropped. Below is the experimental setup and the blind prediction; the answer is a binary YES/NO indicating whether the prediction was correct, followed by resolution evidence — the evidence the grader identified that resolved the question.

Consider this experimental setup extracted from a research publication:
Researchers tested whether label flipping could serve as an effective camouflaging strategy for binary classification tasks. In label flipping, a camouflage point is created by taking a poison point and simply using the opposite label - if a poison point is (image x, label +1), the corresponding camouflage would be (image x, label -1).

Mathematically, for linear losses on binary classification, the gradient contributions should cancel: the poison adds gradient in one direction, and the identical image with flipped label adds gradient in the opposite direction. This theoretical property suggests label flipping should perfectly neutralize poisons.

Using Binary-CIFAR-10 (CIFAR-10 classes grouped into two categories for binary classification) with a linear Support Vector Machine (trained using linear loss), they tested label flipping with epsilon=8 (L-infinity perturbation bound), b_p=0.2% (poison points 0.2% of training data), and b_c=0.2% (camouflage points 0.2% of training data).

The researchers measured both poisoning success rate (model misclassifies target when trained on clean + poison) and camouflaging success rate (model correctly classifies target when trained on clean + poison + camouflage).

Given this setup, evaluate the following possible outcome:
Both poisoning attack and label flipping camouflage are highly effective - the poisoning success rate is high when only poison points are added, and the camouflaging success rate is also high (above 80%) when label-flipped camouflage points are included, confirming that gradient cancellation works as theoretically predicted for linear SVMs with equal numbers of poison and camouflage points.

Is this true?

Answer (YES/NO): NO